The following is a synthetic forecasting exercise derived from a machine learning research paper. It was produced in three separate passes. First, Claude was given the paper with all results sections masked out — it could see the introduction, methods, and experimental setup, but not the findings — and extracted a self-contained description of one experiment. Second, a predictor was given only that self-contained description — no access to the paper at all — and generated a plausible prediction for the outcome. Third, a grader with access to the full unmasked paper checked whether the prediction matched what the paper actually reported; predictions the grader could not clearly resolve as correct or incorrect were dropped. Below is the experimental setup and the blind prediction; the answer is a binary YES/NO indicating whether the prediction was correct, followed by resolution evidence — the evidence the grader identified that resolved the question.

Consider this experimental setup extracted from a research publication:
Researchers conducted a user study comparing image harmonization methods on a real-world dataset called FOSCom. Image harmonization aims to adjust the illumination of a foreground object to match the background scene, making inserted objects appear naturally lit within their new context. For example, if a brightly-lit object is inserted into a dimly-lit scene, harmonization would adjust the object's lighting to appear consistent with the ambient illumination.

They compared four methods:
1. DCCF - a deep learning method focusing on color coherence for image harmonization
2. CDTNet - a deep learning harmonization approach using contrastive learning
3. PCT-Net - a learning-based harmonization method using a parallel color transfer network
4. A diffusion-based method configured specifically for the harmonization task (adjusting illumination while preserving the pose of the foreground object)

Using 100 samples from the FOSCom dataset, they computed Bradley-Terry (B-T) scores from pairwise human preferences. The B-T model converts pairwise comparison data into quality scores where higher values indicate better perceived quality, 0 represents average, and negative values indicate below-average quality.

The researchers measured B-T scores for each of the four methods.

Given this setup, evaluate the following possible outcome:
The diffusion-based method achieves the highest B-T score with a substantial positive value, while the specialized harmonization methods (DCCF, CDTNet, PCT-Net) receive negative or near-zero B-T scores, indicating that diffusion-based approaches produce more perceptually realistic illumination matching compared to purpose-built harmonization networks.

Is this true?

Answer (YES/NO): NO